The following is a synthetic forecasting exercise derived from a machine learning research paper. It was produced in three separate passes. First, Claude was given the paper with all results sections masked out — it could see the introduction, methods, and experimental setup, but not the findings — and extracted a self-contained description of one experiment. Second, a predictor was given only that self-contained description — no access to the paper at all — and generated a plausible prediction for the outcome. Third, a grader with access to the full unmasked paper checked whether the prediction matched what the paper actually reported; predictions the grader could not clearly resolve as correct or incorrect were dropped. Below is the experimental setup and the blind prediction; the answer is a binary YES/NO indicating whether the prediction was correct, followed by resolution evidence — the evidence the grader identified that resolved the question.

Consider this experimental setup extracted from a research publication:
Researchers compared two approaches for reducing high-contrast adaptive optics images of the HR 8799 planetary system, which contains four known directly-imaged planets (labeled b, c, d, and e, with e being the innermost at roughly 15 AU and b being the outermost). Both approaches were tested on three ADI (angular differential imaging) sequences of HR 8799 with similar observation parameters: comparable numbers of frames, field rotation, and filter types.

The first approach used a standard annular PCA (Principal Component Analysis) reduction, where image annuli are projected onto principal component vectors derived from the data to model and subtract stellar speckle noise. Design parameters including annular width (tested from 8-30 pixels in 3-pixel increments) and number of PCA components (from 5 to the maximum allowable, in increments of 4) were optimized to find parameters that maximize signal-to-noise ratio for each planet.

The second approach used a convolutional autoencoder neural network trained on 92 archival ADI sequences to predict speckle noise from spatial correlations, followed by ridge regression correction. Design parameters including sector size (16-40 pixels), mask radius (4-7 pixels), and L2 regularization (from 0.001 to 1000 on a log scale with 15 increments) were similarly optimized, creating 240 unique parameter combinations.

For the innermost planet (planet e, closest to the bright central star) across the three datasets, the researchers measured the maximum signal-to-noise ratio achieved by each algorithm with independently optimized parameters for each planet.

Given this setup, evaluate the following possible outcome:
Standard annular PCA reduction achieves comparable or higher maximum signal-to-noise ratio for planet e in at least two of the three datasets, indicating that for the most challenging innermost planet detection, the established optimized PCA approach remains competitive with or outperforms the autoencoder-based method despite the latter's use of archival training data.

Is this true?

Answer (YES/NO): YES